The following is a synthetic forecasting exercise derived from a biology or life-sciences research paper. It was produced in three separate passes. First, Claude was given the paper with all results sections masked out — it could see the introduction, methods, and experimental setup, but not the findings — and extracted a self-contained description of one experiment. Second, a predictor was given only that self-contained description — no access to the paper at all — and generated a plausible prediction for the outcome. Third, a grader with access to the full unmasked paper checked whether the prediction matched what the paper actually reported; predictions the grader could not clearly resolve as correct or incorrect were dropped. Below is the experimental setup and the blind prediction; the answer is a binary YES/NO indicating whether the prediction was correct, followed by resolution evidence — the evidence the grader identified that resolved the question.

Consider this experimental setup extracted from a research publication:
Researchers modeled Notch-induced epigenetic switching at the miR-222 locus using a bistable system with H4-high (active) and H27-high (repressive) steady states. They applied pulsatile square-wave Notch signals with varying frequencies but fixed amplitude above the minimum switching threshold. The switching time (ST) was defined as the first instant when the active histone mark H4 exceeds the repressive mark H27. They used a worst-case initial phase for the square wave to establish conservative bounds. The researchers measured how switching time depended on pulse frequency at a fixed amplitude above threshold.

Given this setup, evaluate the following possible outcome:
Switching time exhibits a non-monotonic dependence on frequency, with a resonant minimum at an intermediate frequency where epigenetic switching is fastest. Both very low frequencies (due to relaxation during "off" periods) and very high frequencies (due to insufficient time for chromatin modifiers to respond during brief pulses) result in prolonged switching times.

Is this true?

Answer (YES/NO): NO